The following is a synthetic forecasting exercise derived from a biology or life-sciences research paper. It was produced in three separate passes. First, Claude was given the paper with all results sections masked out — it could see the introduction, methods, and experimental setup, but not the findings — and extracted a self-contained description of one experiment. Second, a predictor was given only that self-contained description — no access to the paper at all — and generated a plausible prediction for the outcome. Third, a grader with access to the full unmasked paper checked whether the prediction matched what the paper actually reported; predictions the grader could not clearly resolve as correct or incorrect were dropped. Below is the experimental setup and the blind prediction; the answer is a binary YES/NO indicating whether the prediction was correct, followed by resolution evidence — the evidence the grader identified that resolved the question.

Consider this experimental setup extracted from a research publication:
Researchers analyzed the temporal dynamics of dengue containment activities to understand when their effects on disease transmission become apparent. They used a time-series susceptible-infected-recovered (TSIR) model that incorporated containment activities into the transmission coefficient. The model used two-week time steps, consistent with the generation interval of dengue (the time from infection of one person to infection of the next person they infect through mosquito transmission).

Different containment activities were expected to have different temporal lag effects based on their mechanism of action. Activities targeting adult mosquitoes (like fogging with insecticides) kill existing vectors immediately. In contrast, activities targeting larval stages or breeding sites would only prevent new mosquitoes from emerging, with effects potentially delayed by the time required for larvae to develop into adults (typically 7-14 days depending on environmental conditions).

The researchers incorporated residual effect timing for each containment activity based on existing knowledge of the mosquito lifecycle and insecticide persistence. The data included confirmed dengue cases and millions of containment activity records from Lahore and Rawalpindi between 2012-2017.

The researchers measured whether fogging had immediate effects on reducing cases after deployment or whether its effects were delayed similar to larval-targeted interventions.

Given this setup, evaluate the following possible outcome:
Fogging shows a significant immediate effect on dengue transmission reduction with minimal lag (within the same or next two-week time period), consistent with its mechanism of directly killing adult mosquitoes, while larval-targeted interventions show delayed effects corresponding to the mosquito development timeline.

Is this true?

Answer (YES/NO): NO